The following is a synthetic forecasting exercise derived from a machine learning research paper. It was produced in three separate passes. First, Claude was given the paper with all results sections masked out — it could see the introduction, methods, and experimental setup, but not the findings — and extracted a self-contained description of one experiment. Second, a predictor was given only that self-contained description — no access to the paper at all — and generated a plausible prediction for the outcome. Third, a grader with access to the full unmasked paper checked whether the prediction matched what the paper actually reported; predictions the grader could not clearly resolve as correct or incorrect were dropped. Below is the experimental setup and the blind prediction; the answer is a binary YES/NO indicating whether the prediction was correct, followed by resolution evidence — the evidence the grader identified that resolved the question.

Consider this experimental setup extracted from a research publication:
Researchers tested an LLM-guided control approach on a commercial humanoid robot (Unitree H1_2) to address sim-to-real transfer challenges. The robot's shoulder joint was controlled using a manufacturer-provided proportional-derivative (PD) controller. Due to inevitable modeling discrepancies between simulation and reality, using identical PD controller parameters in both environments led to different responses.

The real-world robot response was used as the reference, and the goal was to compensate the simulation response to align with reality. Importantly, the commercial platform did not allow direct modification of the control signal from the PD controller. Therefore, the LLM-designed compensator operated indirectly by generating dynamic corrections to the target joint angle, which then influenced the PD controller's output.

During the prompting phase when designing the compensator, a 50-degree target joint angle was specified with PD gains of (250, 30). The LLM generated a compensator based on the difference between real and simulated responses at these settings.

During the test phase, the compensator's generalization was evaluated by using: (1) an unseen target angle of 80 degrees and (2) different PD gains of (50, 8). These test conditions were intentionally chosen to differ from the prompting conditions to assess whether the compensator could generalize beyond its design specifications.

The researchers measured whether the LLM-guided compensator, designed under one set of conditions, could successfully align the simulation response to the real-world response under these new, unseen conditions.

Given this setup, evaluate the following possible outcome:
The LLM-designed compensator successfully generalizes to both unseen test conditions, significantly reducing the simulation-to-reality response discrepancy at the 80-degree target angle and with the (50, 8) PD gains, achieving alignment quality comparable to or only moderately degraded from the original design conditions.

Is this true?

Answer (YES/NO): YES